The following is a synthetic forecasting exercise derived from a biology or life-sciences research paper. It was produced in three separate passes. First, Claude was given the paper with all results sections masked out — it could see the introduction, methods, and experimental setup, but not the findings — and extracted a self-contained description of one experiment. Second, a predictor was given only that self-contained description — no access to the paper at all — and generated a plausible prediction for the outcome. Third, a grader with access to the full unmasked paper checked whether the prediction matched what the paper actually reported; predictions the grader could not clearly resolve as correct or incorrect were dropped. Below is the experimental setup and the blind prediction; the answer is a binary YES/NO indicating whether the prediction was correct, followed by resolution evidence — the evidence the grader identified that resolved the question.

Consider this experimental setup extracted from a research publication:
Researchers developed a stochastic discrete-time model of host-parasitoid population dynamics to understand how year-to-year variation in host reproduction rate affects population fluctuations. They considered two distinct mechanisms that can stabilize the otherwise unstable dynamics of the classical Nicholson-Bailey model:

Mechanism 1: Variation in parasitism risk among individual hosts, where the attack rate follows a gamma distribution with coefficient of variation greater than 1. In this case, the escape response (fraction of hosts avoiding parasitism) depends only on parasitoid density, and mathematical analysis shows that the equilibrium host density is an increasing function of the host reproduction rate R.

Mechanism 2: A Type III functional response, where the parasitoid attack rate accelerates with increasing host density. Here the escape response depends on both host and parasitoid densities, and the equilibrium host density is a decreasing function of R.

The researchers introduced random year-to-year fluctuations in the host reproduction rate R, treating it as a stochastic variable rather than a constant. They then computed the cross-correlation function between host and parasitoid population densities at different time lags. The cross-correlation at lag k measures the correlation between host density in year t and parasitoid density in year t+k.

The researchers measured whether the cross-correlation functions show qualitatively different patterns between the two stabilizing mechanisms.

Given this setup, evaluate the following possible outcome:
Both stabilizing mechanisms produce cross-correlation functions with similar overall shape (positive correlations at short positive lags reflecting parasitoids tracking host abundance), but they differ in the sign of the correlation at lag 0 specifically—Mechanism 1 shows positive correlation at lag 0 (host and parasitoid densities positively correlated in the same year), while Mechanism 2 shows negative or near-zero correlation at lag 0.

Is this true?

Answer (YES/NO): NO